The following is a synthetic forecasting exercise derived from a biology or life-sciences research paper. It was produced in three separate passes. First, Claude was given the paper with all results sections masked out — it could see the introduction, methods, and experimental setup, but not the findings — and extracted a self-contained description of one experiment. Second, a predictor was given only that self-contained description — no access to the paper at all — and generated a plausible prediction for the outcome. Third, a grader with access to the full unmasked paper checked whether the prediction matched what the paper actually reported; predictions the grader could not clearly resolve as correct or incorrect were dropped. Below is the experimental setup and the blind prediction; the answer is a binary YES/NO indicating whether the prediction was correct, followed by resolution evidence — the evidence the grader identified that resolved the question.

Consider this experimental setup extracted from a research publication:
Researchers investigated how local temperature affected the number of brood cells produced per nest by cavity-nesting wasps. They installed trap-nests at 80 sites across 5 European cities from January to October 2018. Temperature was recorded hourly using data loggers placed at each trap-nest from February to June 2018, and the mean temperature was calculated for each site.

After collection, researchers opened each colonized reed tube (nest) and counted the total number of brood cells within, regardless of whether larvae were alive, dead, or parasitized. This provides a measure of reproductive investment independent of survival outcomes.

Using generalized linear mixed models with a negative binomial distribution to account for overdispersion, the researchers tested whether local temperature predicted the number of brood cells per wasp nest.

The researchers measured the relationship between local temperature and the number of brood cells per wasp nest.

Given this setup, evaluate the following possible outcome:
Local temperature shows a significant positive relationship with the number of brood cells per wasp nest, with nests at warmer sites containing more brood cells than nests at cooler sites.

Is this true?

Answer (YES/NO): NO